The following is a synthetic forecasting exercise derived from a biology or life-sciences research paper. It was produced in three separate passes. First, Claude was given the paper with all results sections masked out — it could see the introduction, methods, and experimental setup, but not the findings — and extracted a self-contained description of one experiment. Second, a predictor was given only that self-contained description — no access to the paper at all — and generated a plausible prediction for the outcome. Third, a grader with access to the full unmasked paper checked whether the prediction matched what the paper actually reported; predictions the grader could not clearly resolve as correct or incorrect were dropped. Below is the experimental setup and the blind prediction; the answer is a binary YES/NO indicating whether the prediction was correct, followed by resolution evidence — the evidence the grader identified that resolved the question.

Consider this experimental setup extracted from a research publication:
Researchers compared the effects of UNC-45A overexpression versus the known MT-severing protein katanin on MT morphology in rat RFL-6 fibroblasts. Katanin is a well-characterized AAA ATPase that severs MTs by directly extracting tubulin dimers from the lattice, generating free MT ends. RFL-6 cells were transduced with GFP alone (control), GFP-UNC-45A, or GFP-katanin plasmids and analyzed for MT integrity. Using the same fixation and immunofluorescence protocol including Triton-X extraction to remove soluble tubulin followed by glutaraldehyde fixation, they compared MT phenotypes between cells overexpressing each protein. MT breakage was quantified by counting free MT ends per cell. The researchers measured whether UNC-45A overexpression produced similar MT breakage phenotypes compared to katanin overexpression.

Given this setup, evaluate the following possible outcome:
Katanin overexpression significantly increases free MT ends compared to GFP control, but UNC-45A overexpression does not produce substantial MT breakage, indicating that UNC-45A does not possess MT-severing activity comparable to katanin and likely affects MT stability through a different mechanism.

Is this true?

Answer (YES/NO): NO